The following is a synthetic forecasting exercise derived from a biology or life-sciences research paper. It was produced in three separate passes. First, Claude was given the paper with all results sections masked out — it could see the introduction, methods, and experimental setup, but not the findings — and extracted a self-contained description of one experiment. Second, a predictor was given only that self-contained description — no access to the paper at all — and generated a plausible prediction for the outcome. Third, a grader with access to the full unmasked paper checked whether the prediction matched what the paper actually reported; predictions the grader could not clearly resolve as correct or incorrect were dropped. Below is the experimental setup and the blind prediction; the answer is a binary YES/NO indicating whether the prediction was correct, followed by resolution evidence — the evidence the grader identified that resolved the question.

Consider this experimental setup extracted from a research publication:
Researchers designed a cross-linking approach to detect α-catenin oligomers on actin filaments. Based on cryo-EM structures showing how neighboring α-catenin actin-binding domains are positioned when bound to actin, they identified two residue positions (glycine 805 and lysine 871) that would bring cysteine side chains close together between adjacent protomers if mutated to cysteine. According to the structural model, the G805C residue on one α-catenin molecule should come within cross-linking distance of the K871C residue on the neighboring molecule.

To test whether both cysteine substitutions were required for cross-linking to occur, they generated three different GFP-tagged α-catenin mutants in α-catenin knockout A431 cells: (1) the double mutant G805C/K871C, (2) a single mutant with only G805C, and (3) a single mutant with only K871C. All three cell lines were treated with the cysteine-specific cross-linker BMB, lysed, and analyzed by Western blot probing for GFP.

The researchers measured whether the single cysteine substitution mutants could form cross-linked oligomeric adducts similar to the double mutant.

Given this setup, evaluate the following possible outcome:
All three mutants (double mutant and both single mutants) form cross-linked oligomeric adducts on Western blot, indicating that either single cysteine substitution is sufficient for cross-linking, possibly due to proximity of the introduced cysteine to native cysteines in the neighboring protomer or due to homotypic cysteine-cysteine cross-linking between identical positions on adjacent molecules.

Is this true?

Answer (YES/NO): NO